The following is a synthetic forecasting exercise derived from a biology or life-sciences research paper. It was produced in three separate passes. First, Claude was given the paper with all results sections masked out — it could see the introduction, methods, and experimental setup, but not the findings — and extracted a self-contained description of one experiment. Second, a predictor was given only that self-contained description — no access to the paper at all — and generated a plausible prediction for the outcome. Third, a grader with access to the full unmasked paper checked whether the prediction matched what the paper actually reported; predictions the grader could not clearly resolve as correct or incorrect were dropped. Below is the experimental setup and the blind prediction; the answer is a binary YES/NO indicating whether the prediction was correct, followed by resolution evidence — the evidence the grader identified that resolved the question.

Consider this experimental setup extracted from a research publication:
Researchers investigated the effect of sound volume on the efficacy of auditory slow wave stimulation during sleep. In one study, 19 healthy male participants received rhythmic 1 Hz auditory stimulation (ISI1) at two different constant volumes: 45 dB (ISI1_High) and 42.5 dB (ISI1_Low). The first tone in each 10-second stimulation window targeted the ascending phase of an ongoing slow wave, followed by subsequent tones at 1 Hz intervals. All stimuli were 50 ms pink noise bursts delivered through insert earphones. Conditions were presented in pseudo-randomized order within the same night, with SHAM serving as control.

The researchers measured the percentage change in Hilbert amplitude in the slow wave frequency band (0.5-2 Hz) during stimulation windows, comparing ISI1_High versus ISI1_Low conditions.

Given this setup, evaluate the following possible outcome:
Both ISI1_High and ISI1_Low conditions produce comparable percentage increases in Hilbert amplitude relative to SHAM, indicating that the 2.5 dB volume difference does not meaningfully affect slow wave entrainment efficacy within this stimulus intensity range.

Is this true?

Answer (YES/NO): NO